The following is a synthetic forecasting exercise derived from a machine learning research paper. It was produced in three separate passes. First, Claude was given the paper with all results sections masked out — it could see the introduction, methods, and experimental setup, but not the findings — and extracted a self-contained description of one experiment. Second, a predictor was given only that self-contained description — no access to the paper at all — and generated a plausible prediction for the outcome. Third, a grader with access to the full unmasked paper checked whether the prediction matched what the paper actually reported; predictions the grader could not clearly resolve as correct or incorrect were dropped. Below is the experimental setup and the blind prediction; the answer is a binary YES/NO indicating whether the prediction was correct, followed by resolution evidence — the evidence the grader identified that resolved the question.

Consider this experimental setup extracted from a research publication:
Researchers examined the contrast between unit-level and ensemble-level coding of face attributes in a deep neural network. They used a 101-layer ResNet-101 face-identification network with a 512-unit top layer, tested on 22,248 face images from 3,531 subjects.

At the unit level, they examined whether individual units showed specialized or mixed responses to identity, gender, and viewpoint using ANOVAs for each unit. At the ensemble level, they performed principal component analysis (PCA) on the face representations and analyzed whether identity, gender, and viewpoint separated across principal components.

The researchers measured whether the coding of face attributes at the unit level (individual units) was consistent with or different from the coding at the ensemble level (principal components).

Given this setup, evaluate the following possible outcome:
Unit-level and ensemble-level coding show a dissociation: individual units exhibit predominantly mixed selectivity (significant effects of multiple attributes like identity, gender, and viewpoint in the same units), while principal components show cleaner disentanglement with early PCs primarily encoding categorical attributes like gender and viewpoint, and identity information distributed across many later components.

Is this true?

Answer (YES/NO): NO